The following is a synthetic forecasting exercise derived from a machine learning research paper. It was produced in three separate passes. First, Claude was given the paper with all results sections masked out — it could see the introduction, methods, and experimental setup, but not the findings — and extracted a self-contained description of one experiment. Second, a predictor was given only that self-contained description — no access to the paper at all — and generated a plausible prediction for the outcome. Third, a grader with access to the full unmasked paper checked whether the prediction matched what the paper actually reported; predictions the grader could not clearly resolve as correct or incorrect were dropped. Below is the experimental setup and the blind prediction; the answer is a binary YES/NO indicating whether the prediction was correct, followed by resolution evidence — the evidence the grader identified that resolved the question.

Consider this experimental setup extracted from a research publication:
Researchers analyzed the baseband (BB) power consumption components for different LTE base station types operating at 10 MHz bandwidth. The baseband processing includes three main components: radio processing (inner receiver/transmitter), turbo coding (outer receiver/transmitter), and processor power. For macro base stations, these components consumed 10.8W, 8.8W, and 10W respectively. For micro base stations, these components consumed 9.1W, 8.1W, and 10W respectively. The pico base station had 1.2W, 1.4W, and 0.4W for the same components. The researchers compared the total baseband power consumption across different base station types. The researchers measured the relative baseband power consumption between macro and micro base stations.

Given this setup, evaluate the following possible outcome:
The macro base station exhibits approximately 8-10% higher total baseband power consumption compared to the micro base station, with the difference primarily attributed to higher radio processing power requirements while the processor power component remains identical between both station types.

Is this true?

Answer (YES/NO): YES